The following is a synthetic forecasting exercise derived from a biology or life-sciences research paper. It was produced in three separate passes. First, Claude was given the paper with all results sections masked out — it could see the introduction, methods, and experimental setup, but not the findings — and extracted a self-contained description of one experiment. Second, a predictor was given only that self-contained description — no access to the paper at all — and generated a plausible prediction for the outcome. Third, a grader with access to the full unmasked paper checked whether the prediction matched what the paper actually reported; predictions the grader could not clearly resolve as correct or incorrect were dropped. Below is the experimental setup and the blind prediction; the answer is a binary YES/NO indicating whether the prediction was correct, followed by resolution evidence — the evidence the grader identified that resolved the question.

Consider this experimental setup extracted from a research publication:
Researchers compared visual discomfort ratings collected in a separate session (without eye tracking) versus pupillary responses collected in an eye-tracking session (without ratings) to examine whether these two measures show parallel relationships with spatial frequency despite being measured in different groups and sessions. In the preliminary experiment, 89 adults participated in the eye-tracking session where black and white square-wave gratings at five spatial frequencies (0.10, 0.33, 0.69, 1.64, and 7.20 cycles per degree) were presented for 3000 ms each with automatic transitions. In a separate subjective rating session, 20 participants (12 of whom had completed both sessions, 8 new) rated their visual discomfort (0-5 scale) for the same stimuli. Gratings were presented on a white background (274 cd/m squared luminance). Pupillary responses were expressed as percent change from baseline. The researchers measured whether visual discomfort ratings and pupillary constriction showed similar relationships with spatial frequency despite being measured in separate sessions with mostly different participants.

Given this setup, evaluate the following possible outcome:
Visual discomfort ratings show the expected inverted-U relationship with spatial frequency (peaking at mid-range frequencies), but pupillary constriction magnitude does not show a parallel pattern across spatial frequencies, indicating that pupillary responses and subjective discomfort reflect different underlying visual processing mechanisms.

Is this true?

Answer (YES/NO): NO